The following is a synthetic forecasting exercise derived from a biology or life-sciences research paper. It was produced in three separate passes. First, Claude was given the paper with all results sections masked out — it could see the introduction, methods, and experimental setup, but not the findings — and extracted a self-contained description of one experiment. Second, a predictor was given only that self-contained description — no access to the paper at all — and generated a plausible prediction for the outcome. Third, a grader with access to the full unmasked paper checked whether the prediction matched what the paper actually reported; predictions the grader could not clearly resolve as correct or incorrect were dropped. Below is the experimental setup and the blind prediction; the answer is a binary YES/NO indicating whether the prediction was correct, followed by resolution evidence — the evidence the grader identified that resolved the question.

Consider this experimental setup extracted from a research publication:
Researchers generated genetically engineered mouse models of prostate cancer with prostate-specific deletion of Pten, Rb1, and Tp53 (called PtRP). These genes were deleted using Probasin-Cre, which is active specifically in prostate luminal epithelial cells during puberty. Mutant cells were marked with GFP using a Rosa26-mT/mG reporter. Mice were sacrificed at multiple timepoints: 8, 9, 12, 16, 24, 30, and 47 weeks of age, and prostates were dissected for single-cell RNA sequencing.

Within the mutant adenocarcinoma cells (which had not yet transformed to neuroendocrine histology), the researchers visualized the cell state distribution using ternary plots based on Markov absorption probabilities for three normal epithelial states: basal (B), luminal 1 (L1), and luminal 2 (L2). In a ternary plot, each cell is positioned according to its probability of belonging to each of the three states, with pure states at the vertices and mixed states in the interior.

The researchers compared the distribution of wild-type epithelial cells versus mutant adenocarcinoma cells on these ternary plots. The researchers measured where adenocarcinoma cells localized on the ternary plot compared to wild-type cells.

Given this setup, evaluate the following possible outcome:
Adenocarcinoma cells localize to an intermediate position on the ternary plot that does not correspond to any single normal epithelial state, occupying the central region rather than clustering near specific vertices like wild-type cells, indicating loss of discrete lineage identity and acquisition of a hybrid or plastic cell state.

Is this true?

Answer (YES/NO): NO